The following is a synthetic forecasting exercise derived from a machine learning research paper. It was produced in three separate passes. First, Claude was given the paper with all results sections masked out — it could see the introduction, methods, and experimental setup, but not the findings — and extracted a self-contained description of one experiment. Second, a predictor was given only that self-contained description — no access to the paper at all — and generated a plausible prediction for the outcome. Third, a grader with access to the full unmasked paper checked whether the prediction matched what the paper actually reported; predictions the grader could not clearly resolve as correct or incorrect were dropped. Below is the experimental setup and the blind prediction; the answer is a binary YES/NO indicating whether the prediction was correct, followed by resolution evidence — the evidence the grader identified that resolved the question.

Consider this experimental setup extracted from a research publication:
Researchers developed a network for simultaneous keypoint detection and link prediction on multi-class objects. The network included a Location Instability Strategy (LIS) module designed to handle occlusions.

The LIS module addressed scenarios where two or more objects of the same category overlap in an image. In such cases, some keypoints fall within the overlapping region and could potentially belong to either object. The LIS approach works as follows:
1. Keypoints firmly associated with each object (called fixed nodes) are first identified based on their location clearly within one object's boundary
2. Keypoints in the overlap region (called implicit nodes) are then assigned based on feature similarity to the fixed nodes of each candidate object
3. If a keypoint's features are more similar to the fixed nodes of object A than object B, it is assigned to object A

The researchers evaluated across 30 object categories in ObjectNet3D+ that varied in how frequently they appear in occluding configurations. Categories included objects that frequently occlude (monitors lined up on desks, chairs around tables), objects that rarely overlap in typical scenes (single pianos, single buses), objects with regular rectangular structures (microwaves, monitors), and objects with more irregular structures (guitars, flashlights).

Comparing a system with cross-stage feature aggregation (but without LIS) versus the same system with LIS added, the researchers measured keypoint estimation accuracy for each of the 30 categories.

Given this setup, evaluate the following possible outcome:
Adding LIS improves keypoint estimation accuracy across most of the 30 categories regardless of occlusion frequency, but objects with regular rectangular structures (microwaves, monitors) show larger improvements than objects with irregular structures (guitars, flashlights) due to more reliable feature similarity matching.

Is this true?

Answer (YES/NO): NO